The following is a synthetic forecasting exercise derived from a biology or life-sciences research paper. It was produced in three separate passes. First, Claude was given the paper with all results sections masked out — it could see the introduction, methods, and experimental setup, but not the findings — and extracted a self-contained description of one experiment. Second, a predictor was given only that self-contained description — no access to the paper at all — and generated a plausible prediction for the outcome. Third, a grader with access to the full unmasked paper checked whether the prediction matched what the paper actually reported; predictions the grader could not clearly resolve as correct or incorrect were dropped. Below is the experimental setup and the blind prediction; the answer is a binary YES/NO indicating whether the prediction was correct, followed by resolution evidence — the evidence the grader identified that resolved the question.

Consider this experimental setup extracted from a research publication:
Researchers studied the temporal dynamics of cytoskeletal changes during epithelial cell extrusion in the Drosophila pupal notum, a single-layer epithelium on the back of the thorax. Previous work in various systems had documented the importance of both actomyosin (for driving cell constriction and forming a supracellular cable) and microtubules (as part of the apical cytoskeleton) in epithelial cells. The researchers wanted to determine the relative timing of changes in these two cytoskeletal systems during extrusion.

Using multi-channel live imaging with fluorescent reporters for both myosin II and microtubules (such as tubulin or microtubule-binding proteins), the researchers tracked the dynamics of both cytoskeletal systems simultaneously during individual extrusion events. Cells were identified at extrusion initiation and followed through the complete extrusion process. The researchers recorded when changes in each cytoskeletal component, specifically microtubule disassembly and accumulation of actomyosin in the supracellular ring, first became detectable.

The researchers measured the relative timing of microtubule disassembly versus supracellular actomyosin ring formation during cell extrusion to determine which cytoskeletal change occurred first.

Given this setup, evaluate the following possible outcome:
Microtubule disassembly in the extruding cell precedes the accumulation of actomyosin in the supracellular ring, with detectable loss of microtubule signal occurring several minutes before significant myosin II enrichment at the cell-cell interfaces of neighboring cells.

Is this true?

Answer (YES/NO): YES